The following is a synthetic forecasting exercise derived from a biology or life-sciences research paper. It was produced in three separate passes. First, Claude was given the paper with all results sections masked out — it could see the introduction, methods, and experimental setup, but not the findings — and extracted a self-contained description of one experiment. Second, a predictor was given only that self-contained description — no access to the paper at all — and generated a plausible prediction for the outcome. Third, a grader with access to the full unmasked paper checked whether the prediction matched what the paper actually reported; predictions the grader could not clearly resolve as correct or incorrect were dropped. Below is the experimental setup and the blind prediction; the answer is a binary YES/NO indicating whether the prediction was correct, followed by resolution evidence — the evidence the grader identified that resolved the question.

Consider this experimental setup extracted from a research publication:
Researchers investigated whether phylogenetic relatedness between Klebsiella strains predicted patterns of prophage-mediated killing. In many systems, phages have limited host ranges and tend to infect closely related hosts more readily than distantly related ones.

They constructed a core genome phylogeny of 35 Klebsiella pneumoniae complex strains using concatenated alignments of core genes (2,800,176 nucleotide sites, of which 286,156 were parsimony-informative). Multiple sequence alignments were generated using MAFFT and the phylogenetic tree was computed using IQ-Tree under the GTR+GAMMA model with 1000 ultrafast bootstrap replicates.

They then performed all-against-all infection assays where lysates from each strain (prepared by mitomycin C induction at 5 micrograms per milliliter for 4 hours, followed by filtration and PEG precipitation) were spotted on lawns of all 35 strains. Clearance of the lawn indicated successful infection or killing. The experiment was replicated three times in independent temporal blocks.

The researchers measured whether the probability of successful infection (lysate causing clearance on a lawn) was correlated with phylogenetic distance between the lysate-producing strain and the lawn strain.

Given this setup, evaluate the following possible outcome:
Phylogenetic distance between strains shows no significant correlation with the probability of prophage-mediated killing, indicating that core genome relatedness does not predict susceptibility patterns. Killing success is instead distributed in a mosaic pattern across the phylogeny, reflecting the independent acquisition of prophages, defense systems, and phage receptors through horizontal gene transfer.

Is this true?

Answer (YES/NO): NO